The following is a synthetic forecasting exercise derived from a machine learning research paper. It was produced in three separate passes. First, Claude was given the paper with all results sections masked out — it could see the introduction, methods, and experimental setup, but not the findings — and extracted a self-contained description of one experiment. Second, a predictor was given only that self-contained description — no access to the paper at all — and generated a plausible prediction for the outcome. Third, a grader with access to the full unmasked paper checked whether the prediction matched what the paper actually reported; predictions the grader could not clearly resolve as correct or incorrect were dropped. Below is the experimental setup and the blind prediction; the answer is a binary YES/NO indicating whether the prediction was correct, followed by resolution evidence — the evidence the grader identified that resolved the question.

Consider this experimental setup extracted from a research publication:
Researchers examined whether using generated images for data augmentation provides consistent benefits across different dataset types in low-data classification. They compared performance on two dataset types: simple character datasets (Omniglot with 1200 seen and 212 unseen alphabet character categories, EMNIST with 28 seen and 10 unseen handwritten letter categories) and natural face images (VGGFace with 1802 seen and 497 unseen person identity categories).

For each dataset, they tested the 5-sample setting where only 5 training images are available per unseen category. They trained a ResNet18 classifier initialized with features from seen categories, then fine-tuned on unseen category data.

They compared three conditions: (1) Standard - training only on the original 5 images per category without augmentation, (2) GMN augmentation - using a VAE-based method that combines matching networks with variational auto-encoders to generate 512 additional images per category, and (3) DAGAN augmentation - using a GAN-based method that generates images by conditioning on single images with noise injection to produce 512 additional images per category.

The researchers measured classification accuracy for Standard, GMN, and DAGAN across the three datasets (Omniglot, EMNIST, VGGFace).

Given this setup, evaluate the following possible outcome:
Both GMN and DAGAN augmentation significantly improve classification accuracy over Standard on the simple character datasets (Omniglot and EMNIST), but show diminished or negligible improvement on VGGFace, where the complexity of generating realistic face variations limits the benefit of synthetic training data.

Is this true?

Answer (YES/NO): NO